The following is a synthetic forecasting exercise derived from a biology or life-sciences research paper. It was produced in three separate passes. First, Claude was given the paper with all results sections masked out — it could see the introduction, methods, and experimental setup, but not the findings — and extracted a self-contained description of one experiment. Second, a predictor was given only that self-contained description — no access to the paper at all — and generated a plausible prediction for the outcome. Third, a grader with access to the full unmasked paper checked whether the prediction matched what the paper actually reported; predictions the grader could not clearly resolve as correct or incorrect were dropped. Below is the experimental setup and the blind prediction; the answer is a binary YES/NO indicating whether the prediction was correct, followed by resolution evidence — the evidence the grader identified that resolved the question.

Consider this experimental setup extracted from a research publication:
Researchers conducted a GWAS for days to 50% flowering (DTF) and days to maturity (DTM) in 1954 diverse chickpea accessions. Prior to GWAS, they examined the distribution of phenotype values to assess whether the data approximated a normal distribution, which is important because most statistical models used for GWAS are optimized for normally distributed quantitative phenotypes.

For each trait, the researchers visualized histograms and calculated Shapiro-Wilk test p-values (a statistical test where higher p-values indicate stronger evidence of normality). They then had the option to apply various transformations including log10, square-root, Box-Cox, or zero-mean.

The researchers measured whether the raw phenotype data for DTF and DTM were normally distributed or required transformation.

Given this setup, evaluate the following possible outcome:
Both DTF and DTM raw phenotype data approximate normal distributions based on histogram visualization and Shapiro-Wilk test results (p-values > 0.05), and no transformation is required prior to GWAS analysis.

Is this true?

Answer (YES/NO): NO